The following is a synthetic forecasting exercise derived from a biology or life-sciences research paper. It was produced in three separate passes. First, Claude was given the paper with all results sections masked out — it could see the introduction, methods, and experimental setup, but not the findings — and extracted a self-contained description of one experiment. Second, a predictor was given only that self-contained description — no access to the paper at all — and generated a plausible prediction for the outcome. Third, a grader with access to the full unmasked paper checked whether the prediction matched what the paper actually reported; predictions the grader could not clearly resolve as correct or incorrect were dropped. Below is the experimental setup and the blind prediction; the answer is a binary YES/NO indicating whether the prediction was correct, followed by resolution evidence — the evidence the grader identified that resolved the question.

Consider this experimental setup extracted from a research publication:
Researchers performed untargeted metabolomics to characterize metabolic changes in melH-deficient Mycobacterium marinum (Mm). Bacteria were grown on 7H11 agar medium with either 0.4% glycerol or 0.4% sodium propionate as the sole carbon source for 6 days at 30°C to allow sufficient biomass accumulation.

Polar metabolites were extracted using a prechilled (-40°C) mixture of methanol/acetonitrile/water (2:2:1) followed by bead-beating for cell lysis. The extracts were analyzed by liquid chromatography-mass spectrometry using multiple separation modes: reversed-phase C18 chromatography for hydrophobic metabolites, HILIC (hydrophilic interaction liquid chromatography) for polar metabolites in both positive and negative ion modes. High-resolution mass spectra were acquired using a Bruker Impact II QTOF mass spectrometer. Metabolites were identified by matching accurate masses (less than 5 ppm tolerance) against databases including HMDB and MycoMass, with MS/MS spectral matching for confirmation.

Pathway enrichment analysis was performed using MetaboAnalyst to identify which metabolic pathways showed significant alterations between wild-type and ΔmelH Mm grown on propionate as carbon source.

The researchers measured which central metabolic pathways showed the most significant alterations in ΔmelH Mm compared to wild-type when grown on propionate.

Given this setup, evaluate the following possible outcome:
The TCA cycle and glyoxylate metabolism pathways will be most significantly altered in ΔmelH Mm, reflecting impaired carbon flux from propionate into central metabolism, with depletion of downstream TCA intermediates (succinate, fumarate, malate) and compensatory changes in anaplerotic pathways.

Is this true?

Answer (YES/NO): NO